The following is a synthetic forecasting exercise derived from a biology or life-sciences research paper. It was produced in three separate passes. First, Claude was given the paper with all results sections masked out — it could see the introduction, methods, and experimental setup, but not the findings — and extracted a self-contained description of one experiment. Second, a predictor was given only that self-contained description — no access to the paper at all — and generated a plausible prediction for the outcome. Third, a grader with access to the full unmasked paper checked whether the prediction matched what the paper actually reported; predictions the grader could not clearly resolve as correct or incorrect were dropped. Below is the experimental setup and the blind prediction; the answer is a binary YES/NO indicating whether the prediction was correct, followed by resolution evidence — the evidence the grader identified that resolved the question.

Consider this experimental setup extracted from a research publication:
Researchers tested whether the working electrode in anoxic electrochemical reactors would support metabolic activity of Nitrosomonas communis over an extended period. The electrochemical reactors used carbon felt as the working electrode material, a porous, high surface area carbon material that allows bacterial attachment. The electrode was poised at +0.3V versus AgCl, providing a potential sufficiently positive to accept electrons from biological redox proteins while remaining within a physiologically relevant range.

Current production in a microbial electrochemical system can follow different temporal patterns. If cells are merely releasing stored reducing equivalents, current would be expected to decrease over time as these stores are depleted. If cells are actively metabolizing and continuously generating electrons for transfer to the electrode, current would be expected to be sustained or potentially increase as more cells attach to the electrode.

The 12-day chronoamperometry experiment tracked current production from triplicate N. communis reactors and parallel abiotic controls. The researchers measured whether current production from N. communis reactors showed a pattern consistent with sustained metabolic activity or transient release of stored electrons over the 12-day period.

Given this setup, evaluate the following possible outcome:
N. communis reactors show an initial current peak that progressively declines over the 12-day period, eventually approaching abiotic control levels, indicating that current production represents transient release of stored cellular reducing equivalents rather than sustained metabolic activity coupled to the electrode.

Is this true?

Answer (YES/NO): NO